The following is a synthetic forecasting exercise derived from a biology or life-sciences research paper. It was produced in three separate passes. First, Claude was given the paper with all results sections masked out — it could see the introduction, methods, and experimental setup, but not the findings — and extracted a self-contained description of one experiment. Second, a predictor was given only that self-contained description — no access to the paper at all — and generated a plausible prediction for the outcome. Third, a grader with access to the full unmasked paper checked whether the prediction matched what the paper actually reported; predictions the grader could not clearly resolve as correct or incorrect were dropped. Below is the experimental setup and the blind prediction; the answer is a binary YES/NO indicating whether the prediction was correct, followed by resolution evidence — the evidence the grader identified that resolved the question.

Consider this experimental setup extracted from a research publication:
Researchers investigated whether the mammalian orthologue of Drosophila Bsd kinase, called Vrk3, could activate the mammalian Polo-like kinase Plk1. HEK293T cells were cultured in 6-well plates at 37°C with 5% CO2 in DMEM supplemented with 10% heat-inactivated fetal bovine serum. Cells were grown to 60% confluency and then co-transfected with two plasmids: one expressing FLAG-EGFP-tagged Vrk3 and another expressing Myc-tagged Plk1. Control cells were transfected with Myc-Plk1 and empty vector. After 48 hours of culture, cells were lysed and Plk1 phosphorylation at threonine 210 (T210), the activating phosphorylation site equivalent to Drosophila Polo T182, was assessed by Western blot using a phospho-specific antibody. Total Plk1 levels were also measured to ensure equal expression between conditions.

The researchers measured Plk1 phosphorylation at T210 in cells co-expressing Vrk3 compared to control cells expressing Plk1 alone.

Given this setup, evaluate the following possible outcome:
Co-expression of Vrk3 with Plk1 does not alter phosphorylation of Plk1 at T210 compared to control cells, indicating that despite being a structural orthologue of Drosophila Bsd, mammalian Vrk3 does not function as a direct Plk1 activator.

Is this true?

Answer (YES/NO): NO